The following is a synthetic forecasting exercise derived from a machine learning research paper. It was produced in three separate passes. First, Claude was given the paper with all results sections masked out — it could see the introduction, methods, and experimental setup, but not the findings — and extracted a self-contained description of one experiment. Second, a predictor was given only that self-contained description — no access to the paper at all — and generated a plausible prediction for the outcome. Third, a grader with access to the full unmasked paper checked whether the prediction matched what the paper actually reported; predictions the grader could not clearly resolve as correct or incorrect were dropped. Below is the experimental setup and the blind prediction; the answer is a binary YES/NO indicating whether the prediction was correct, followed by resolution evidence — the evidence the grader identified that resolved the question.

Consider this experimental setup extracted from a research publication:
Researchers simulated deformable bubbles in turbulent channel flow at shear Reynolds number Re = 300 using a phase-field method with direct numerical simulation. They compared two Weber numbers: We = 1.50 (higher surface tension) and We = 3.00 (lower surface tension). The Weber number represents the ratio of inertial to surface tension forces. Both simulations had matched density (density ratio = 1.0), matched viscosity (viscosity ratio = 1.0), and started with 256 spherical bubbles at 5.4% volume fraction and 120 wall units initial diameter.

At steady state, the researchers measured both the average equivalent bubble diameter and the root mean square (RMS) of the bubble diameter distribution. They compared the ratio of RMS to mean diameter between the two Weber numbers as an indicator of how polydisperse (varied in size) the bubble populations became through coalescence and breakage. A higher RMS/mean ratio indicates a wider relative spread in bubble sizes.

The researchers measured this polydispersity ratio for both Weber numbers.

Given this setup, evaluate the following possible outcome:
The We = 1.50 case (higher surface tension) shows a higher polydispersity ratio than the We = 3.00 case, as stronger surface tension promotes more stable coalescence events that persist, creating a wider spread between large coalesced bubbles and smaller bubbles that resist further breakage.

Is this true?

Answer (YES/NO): NO